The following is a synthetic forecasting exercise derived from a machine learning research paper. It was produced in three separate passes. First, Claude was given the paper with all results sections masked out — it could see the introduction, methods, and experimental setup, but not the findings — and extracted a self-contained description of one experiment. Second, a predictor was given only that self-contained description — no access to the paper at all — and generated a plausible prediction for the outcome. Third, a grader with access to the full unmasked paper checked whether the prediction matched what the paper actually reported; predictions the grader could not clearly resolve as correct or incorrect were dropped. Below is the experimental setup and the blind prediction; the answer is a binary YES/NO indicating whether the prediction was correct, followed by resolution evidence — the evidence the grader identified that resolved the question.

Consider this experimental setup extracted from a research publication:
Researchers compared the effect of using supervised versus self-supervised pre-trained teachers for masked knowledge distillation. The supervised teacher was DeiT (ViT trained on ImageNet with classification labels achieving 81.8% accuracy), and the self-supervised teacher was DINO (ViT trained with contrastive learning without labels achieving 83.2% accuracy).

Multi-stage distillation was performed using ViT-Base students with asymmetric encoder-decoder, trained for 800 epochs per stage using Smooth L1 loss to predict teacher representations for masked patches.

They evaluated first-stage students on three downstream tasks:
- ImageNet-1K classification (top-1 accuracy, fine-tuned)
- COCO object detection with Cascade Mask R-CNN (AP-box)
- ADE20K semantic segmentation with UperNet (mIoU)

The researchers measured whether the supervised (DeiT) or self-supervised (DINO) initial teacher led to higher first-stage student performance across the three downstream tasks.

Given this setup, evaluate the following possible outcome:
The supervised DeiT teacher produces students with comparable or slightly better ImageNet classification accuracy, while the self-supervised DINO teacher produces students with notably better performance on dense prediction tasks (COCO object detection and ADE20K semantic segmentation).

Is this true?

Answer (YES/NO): NO